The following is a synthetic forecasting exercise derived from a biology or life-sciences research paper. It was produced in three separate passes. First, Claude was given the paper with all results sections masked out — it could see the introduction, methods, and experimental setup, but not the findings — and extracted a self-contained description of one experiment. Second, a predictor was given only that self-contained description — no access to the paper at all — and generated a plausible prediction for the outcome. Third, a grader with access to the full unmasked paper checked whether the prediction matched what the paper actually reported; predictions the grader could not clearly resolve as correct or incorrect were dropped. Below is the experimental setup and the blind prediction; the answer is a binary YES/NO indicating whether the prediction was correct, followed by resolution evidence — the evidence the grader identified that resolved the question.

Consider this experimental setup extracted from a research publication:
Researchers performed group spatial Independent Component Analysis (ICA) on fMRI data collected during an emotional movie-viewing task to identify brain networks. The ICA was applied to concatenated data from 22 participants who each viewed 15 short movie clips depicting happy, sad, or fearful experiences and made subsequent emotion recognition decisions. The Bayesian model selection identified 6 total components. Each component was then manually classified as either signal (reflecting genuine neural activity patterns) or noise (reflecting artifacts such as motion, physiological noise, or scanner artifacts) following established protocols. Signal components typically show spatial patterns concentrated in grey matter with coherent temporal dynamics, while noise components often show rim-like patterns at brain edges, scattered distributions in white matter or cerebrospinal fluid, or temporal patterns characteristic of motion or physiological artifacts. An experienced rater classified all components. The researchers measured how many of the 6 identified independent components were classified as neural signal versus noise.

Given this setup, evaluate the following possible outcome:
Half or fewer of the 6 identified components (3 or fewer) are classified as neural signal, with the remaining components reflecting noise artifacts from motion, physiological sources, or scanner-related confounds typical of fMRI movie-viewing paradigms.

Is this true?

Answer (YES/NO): NO